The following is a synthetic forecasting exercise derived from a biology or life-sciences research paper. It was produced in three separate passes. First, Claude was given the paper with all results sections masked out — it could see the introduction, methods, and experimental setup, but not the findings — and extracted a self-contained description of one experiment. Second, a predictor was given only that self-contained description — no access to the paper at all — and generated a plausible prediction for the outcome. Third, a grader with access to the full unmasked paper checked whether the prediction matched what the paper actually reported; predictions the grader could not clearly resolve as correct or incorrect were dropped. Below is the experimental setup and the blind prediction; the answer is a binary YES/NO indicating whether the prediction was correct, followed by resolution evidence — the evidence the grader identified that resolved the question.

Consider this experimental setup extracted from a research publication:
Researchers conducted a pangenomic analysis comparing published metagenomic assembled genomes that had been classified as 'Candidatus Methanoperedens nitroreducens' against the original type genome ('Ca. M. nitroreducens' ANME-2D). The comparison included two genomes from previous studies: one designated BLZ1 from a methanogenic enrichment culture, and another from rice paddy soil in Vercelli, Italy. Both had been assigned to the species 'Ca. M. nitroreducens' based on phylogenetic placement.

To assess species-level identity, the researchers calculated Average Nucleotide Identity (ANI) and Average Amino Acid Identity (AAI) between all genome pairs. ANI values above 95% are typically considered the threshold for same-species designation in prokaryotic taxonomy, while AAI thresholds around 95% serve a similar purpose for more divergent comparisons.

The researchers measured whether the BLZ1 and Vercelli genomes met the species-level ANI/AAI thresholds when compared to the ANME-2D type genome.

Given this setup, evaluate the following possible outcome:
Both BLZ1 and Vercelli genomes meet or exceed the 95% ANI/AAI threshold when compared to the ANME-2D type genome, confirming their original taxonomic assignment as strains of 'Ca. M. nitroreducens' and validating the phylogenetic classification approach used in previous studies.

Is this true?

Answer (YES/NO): NO